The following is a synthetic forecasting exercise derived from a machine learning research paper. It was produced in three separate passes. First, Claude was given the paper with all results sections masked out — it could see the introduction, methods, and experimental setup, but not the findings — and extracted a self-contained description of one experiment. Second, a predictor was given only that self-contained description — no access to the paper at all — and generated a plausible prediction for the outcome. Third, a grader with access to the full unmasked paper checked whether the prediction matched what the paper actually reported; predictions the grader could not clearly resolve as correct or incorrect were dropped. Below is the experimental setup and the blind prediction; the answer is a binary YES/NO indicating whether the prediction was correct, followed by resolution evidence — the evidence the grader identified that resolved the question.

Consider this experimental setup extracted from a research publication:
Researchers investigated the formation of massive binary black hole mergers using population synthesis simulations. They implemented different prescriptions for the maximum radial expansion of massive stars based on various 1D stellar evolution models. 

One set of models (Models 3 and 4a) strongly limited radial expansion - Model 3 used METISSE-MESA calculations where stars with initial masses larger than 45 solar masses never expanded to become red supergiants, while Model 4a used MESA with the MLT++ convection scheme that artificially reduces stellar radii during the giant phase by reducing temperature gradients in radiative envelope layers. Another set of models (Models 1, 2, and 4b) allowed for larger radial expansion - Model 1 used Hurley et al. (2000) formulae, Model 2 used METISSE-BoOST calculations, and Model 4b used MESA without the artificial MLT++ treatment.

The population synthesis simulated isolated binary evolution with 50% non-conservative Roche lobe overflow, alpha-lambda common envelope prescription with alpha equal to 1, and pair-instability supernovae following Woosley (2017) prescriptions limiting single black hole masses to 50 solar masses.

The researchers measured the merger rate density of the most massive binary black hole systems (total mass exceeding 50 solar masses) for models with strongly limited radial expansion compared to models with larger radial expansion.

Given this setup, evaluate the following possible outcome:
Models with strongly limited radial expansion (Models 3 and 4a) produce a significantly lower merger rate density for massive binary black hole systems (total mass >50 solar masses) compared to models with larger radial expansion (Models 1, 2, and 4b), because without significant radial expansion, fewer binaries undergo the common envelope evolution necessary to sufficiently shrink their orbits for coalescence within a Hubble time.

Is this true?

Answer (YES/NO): YES